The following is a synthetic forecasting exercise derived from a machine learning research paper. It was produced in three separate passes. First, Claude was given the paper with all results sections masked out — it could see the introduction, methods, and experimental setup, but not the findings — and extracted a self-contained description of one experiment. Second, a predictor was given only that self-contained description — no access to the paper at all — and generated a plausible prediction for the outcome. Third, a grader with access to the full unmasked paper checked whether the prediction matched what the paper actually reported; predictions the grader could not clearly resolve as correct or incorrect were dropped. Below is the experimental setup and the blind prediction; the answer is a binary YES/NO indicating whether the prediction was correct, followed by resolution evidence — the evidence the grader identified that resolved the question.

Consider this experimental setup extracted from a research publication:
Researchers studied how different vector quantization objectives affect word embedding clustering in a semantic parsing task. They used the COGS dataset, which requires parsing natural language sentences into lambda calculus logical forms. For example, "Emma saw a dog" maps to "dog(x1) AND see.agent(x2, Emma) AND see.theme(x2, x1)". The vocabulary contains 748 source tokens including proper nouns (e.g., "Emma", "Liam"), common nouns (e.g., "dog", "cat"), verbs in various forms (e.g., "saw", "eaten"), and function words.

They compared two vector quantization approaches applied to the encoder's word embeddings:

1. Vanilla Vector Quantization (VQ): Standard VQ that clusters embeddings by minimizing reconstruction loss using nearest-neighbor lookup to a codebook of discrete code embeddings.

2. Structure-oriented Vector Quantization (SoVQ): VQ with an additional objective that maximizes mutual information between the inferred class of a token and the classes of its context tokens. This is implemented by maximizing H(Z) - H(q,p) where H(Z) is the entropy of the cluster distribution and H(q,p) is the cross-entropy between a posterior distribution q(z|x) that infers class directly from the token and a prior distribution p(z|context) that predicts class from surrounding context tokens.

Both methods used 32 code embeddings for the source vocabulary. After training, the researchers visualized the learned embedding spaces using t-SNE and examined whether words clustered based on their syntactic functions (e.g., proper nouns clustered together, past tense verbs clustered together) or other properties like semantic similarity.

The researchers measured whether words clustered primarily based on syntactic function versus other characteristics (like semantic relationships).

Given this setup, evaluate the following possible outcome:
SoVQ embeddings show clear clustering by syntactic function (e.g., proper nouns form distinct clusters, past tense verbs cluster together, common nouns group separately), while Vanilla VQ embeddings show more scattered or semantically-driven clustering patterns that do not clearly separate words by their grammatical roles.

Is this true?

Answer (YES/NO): YES